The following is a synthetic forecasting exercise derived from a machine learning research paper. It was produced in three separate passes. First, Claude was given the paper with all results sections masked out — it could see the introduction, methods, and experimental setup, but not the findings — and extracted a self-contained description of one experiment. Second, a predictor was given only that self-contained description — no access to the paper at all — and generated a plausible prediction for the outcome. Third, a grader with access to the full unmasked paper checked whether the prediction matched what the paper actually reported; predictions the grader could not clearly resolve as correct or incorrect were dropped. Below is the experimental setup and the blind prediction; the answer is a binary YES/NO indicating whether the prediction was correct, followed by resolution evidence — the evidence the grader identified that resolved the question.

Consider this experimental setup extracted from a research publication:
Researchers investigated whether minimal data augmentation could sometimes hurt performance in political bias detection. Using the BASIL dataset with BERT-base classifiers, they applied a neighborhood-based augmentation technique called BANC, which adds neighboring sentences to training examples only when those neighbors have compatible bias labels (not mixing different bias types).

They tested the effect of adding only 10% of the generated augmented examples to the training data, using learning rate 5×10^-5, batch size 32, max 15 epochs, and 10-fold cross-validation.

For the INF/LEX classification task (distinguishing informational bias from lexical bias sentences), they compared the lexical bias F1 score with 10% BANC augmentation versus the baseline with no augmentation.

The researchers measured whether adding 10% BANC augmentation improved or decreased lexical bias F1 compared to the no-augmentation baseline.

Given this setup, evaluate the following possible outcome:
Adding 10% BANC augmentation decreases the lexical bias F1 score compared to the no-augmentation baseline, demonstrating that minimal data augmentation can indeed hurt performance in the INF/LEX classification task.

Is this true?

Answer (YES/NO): YES